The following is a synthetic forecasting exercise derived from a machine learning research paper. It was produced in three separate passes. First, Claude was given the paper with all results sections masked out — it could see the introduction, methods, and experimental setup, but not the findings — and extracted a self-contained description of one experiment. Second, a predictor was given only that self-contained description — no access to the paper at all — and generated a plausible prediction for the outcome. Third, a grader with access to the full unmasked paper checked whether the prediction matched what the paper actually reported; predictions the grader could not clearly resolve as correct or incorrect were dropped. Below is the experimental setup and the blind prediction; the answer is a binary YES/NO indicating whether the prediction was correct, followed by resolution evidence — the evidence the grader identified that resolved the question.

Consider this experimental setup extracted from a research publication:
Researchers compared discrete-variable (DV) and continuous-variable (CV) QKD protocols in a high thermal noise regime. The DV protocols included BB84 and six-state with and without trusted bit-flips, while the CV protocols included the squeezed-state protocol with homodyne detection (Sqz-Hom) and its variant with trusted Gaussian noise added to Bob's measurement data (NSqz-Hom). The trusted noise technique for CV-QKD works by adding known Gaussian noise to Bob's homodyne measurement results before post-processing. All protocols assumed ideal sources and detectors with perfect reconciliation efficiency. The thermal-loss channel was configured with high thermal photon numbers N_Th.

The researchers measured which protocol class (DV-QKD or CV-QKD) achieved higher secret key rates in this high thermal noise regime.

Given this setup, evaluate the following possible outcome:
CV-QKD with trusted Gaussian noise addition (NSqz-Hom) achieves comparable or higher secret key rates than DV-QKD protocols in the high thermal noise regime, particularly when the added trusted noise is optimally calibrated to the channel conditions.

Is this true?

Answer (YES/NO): YES